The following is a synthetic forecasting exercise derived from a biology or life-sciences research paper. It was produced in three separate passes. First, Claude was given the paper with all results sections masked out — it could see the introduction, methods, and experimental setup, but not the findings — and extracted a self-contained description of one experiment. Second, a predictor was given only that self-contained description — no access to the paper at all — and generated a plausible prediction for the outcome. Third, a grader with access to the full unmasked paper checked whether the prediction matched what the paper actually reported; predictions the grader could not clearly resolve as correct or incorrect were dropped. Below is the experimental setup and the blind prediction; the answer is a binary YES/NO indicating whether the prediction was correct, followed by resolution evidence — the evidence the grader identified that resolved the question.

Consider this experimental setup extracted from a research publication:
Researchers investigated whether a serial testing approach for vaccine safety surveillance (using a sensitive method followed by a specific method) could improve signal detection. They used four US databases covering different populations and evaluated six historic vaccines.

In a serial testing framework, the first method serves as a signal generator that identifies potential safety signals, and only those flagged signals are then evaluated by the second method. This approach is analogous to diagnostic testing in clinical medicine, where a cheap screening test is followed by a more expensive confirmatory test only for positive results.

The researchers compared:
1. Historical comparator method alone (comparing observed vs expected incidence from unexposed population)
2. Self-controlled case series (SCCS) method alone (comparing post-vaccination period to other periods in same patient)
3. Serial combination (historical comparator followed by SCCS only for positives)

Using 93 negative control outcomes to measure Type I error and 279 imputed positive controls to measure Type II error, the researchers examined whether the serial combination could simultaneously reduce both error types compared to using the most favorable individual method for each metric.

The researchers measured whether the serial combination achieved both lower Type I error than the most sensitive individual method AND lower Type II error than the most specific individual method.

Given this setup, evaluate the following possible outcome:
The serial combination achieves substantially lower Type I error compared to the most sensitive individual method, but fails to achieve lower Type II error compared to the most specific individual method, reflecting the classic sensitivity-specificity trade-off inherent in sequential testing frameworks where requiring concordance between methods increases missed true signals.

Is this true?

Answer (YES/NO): YES